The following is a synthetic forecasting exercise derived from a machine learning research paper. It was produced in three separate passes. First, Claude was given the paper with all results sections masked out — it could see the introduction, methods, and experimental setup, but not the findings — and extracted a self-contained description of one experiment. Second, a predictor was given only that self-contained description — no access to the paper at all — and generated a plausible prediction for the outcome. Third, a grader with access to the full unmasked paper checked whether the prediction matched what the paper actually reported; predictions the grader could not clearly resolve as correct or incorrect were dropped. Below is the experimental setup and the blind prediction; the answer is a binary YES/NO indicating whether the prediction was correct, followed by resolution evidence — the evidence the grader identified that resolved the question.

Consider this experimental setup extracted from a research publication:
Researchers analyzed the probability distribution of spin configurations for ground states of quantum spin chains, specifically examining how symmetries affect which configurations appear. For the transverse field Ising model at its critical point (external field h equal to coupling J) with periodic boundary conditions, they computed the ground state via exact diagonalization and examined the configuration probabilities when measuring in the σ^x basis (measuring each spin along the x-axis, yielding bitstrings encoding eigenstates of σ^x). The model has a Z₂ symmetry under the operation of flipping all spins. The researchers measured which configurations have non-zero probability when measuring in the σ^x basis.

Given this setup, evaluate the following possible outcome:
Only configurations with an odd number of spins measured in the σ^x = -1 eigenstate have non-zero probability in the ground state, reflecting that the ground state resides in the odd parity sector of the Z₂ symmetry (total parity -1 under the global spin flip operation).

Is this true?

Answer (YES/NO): NO